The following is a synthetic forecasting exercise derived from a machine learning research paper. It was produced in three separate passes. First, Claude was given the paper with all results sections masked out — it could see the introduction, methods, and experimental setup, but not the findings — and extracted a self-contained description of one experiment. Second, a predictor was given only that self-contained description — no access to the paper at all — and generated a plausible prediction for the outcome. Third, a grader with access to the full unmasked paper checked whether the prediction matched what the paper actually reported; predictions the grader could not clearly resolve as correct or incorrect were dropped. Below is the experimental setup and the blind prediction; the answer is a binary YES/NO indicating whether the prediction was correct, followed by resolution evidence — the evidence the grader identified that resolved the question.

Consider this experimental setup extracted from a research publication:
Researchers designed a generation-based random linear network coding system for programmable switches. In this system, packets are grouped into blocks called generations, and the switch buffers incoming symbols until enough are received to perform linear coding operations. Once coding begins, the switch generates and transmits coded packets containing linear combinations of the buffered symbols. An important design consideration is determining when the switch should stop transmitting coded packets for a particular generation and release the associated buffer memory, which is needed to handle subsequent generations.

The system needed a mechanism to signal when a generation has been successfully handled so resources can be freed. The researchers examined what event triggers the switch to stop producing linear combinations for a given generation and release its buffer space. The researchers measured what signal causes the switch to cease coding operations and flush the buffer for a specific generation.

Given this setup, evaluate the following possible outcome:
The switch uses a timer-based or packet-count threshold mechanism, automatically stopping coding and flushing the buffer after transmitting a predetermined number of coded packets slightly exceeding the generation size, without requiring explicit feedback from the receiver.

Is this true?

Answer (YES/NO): NO